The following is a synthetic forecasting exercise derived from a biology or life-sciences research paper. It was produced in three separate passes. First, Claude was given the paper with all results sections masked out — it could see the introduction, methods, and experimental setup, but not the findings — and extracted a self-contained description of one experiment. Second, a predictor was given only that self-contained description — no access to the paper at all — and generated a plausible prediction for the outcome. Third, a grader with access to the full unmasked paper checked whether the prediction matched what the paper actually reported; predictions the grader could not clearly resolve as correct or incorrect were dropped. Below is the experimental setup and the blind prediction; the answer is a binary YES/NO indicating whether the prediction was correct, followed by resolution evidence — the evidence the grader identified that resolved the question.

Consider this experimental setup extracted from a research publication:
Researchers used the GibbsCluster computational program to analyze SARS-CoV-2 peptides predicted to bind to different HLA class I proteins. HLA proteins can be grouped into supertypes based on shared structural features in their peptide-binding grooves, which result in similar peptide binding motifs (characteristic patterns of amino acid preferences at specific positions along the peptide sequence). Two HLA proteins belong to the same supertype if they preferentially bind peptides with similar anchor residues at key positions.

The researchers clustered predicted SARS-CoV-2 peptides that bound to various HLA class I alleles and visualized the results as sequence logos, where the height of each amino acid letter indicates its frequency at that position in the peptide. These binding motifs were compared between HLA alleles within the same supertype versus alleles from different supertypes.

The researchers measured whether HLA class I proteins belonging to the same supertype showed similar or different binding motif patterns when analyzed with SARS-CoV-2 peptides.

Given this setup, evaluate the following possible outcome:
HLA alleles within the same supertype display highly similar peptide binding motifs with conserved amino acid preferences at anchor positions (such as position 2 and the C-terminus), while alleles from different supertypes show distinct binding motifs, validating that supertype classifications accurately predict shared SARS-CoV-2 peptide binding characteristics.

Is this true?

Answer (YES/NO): YES